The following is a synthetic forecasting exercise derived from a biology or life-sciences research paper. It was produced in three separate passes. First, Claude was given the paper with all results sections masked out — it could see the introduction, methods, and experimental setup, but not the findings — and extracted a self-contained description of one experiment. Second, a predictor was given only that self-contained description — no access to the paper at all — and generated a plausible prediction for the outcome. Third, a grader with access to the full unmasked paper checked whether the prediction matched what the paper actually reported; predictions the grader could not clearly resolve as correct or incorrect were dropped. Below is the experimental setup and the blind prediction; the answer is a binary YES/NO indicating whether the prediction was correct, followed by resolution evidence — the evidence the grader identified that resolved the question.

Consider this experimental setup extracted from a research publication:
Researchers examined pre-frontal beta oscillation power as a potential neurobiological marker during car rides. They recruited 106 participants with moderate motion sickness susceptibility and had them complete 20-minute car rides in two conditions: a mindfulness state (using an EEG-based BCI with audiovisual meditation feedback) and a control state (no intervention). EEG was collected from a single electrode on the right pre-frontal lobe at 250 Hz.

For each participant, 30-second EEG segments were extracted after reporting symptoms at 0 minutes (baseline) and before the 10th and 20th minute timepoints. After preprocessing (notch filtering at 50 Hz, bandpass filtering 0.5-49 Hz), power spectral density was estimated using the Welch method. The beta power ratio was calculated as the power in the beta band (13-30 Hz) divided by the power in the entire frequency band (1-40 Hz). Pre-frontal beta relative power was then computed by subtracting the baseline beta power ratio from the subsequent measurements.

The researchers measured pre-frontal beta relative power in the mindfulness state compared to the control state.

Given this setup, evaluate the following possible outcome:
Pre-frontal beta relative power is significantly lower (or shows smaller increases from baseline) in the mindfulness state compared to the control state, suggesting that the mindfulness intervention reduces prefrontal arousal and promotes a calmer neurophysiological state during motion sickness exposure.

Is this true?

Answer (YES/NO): NO